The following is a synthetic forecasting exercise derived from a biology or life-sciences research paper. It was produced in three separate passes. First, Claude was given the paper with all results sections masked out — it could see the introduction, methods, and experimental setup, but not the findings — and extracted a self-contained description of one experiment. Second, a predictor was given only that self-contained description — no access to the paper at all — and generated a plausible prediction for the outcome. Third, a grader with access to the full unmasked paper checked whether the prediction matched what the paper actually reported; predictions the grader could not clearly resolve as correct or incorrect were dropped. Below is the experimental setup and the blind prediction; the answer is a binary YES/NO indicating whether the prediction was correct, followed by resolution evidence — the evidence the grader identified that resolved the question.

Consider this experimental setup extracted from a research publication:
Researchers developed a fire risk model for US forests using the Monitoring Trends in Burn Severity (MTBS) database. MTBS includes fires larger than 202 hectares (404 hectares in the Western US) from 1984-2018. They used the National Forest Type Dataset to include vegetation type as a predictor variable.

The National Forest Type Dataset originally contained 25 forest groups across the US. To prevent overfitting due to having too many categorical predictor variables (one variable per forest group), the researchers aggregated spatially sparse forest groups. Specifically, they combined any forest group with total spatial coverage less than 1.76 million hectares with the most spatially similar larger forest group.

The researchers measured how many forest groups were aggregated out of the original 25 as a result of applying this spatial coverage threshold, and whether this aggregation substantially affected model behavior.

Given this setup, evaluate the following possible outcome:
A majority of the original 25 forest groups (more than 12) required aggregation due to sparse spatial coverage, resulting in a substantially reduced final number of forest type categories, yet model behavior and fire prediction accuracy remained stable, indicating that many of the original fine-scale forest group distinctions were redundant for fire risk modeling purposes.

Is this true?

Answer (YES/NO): NO